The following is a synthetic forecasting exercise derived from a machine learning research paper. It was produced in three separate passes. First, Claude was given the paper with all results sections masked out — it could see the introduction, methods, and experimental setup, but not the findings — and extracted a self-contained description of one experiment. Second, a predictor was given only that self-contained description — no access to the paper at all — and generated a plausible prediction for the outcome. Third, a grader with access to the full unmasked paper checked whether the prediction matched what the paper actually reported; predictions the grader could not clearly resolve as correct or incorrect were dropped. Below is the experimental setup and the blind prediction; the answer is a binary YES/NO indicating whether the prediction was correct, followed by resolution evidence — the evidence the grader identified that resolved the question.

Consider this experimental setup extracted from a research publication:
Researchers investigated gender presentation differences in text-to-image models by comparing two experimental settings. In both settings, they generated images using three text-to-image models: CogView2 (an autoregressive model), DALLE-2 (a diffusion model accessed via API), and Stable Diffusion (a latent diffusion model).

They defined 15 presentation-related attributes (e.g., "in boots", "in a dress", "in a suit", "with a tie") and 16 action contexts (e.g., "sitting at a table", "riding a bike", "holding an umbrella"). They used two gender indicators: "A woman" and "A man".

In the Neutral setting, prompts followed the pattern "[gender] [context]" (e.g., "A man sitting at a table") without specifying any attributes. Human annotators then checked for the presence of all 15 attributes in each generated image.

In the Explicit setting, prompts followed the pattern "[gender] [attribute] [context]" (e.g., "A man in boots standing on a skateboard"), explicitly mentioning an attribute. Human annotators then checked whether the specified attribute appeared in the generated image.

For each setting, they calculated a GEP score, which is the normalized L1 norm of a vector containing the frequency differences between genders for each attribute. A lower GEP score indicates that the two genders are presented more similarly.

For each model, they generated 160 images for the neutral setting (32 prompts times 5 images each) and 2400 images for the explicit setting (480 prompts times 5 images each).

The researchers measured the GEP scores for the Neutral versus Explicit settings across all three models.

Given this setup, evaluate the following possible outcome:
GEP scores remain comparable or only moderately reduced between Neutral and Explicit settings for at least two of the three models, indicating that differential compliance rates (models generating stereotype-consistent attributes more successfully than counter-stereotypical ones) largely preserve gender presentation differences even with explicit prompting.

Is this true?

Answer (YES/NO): NO